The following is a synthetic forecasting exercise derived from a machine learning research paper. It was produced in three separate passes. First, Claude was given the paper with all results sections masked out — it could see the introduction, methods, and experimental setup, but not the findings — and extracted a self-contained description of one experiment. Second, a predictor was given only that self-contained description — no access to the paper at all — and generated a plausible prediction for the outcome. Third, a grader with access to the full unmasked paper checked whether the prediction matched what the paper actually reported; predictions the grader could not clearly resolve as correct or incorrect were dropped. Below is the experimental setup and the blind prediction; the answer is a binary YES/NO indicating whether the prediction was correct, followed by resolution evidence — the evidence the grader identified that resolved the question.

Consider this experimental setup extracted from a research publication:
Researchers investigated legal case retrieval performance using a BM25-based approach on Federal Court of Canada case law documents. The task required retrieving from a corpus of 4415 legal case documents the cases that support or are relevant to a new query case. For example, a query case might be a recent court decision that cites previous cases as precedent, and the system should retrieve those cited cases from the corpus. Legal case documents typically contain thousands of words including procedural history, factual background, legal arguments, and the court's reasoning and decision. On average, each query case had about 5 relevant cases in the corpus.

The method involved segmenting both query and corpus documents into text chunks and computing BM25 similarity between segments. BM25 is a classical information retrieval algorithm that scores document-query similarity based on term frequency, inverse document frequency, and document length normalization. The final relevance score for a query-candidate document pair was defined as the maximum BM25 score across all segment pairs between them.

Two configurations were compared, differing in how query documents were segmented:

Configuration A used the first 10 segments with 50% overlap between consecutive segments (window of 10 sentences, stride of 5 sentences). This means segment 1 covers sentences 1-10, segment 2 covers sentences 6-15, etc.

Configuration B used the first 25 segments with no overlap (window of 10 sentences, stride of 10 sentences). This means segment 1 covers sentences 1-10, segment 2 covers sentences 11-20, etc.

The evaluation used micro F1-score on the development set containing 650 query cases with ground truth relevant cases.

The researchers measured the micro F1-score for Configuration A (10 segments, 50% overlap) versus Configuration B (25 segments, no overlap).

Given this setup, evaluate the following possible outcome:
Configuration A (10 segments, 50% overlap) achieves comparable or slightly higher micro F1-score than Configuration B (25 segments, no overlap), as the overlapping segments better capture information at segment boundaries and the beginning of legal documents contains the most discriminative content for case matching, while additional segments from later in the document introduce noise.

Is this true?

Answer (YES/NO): NO